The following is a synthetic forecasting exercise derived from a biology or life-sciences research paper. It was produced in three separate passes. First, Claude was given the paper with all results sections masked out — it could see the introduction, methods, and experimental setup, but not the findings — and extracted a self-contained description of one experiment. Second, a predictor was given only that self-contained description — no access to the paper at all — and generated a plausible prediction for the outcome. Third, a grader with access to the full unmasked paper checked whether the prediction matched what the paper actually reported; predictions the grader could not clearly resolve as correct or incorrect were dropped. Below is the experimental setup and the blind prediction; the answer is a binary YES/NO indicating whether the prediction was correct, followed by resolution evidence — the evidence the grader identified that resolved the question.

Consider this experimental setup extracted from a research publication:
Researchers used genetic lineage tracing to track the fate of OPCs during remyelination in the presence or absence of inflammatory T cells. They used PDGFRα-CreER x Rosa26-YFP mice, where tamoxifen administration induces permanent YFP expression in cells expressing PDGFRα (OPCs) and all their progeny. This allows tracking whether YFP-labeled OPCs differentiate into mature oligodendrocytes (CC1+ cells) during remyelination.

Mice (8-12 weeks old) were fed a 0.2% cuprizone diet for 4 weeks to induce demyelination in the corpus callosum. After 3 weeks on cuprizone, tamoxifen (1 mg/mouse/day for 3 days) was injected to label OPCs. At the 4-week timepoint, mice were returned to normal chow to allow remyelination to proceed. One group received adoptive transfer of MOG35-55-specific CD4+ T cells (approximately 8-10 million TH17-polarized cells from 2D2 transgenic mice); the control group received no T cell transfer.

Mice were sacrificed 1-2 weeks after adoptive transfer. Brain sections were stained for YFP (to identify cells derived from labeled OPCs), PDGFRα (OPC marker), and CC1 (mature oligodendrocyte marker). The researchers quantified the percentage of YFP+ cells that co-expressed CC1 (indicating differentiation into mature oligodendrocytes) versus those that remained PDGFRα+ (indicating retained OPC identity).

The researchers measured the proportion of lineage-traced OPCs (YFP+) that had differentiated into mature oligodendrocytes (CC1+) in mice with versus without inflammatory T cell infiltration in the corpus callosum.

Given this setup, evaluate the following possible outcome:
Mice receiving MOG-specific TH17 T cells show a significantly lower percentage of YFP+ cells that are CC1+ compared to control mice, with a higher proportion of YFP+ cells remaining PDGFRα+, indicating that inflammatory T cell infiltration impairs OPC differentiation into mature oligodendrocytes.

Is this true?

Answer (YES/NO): NO